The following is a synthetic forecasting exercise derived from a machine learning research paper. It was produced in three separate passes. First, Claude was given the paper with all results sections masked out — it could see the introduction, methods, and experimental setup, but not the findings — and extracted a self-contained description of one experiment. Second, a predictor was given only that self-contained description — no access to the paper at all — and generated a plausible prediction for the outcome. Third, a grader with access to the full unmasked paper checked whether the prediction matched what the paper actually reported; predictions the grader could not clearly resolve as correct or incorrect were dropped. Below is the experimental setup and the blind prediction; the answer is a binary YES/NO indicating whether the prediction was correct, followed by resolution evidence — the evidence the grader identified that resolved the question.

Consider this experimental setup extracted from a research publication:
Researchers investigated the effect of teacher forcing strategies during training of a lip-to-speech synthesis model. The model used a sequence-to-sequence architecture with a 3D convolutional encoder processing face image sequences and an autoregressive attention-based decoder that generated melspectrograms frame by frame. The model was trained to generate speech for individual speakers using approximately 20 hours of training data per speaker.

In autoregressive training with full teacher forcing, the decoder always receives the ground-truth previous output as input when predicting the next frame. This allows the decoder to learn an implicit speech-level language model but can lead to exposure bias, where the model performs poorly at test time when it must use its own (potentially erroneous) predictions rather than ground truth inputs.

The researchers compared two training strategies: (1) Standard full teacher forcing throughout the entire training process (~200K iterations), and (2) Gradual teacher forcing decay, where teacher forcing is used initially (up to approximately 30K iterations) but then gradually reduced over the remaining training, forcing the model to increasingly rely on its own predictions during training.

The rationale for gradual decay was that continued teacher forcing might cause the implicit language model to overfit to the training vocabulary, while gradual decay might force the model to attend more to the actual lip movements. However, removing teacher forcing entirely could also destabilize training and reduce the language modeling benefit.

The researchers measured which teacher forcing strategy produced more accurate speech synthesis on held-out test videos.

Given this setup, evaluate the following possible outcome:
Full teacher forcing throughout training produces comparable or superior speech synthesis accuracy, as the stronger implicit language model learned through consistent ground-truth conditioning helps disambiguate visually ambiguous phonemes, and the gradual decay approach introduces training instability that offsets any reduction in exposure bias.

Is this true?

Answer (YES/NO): NO